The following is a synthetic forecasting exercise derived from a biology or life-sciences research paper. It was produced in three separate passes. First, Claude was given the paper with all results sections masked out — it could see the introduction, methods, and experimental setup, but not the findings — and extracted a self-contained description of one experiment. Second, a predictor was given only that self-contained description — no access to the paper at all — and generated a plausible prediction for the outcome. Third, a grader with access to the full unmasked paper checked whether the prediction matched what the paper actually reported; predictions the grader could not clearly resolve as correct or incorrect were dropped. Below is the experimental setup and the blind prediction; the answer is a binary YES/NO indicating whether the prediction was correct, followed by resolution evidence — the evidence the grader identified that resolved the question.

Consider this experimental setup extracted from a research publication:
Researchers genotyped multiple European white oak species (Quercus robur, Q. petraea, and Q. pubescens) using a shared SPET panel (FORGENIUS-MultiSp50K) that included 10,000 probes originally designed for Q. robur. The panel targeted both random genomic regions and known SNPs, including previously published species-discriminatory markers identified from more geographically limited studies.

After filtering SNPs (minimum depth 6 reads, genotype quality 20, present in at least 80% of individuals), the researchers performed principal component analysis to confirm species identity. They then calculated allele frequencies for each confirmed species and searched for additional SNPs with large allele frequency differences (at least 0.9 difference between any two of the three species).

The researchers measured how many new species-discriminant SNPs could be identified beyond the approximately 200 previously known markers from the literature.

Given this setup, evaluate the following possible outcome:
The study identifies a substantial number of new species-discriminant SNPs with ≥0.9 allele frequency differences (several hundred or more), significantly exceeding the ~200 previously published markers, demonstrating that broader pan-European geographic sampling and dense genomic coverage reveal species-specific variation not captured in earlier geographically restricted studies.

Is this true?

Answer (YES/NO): NO